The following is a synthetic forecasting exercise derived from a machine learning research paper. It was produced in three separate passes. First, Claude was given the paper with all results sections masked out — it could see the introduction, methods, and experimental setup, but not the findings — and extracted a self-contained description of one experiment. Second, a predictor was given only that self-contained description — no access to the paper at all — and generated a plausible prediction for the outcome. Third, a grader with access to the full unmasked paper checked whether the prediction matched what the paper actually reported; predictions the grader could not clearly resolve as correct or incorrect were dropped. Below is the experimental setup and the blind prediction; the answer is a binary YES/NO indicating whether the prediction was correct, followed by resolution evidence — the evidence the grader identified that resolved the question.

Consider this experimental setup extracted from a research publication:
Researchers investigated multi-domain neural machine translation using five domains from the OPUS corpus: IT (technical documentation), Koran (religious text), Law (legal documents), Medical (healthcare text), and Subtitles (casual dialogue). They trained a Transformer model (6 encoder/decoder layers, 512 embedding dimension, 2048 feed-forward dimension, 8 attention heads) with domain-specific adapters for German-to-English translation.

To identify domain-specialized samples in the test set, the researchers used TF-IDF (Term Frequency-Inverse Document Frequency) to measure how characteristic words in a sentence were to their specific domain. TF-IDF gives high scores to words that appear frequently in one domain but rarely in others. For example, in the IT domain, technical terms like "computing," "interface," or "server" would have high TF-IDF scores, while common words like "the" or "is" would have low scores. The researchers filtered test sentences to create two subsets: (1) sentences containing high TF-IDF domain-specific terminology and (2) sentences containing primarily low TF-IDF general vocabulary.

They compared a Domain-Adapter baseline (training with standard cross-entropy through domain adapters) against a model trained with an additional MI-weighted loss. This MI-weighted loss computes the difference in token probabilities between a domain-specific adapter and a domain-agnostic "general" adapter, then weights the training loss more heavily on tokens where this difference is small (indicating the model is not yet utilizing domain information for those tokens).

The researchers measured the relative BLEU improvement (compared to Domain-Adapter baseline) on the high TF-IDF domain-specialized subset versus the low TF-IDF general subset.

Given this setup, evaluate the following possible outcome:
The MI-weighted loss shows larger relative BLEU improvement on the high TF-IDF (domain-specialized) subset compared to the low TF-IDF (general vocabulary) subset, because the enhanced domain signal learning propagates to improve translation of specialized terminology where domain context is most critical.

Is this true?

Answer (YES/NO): YES